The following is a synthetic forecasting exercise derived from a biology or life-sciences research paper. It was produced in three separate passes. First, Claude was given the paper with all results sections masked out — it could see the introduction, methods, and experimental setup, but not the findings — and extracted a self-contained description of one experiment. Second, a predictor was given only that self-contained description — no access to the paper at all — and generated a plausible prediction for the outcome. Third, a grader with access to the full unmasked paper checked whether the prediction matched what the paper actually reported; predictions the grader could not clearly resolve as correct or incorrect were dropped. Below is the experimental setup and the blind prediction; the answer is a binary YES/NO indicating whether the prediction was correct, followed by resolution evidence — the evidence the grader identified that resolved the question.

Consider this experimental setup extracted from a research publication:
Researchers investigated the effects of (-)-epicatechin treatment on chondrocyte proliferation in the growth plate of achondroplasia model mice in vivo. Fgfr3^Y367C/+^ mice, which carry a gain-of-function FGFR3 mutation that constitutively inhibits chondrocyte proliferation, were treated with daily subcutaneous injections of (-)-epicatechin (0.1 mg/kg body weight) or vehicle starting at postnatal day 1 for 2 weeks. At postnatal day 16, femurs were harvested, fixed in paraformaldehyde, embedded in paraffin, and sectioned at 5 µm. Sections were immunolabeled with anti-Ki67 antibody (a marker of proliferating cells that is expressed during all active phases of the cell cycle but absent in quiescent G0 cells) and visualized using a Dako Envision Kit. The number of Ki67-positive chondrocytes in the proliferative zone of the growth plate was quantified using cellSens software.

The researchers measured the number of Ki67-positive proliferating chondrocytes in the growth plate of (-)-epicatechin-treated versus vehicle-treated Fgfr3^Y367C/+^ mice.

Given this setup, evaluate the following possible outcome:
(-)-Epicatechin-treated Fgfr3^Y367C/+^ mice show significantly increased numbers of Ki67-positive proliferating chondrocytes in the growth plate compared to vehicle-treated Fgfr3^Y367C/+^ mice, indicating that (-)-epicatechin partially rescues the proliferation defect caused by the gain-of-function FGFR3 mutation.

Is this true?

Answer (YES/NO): NO